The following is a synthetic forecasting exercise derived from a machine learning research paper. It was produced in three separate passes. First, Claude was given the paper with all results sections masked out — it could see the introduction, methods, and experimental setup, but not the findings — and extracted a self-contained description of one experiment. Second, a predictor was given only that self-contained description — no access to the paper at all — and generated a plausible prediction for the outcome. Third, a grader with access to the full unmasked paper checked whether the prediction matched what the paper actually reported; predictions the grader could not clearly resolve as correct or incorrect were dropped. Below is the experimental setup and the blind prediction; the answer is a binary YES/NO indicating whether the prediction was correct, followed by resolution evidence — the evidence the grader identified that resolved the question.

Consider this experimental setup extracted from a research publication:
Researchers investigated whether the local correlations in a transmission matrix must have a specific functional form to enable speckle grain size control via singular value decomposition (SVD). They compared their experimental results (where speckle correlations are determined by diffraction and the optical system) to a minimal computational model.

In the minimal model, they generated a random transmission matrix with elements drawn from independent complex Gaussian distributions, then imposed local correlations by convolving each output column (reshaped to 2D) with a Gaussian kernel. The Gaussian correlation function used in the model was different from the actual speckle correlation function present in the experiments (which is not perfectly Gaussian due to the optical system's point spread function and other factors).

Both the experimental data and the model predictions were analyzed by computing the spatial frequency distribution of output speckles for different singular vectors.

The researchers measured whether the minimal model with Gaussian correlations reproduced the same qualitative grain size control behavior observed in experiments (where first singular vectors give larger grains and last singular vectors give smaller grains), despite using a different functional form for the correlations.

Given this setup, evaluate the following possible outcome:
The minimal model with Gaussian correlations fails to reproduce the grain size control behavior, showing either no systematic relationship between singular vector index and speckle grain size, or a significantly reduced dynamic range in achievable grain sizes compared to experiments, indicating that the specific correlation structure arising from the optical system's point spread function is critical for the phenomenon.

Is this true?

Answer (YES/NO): NO